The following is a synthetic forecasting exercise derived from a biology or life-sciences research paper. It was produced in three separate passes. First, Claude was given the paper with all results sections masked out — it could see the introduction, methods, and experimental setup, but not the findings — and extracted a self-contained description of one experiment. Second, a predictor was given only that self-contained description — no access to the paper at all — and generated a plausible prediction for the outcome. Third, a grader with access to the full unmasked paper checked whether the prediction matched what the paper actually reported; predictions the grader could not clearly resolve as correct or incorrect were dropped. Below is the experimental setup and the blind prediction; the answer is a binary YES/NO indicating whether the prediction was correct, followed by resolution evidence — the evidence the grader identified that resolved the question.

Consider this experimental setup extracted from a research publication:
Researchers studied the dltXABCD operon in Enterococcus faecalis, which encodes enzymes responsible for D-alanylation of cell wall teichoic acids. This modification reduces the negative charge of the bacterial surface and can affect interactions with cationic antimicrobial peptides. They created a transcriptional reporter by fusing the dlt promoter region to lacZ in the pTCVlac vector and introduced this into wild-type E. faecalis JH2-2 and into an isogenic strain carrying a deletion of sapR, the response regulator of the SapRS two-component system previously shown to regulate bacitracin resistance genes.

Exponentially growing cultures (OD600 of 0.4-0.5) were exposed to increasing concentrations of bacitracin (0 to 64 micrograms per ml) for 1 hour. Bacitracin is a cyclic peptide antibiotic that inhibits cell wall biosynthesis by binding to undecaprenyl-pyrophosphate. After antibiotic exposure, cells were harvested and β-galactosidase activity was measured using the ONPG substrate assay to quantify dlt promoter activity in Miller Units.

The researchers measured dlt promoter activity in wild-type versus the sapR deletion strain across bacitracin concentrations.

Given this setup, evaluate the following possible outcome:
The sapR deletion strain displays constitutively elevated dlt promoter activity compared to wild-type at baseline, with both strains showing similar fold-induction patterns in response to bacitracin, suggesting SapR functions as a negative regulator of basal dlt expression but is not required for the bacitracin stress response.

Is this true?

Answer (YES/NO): NO